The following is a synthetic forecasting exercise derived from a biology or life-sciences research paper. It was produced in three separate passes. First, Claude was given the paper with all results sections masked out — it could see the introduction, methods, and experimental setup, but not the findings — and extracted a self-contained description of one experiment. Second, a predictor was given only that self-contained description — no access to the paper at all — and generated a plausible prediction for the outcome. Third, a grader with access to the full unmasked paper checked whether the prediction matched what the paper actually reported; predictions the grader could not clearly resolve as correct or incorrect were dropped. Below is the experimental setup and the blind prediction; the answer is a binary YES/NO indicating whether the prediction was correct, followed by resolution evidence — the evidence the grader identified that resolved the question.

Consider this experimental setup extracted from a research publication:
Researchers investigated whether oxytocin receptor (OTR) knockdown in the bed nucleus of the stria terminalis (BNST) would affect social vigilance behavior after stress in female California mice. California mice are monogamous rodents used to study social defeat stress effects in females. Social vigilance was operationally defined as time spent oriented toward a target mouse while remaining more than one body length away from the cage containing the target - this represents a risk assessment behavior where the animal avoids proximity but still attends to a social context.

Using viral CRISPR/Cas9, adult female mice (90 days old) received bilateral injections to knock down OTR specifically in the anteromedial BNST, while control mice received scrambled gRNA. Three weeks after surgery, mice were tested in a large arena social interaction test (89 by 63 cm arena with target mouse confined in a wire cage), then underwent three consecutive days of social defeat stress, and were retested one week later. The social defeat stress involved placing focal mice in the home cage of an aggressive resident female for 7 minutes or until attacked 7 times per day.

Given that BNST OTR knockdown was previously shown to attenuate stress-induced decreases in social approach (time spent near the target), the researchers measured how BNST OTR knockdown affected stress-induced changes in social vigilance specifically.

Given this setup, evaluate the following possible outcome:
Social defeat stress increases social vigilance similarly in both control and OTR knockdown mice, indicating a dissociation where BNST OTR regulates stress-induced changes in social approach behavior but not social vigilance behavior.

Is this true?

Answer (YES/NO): NO